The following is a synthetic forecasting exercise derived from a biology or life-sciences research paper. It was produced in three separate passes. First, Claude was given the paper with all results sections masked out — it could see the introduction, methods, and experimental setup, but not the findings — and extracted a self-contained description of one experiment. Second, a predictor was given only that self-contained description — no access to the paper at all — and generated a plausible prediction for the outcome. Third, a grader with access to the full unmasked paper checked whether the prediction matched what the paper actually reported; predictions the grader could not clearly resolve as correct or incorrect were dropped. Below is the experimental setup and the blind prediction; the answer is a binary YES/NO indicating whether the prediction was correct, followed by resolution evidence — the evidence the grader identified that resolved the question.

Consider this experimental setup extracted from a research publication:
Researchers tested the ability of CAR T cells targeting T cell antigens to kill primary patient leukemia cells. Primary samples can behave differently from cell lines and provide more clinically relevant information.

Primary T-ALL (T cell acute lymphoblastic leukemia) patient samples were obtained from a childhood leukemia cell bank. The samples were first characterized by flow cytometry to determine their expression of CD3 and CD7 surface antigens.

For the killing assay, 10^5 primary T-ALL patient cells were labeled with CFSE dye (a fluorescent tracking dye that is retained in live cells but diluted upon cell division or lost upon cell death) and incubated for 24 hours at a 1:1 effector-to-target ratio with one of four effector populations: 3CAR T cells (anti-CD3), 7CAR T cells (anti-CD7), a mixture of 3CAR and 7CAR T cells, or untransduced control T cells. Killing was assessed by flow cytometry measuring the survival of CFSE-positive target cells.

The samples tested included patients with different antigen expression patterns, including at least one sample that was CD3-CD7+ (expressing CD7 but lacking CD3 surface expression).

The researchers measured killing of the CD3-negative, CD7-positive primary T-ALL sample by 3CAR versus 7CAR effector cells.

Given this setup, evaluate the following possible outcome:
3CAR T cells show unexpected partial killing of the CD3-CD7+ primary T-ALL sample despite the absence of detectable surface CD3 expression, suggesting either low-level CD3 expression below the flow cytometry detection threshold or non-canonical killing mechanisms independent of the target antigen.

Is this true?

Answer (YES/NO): NO